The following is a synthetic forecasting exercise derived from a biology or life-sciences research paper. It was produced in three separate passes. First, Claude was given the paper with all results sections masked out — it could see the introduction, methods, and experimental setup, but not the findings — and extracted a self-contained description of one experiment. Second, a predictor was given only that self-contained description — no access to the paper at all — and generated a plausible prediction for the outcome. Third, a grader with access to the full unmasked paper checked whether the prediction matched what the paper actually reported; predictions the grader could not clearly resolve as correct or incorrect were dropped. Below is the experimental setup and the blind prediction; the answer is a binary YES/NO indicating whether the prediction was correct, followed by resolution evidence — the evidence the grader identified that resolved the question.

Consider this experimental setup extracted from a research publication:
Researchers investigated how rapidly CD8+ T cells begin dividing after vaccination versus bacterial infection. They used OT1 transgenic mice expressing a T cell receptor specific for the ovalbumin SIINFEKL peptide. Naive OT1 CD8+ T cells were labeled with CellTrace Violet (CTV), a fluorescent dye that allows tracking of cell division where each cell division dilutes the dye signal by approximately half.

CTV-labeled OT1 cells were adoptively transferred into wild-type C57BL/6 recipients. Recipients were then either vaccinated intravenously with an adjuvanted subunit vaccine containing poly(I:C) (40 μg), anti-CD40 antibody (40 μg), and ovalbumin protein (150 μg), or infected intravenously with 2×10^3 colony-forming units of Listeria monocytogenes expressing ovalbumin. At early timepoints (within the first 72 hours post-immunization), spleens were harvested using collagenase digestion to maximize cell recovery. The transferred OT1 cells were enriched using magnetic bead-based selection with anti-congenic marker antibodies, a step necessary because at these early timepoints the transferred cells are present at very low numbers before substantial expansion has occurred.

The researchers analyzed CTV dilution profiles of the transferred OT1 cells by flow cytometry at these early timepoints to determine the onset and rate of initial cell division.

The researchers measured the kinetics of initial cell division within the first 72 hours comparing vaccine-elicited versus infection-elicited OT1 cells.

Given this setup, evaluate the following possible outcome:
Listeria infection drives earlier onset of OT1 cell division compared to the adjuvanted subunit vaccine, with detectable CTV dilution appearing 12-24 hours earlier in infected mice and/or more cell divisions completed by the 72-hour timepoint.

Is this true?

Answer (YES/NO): NO